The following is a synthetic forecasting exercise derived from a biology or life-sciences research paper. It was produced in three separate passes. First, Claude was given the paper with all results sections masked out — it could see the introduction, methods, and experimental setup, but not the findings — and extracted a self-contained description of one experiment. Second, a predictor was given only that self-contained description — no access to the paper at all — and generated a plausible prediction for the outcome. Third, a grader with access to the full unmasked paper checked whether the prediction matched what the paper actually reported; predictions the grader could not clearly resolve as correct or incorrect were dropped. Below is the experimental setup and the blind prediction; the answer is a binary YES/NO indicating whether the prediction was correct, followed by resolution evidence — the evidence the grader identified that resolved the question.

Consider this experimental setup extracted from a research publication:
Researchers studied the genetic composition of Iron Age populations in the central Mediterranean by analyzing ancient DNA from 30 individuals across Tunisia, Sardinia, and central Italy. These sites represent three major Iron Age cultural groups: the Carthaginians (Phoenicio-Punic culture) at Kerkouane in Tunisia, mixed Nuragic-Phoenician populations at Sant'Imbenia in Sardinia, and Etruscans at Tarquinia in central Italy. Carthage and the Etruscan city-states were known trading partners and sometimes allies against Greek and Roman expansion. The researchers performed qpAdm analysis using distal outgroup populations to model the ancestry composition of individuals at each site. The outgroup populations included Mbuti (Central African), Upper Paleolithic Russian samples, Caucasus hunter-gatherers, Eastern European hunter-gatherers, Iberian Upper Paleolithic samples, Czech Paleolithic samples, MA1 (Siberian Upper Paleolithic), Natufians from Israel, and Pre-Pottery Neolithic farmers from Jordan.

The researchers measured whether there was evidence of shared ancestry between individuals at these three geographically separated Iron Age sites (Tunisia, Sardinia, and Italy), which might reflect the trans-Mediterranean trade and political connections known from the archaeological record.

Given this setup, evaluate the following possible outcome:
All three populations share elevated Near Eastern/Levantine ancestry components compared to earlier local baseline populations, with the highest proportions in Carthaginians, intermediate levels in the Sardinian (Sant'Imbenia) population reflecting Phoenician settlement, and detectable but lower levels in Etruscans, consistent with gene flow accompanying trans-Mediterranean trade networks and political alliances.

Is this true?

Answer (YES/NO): NO